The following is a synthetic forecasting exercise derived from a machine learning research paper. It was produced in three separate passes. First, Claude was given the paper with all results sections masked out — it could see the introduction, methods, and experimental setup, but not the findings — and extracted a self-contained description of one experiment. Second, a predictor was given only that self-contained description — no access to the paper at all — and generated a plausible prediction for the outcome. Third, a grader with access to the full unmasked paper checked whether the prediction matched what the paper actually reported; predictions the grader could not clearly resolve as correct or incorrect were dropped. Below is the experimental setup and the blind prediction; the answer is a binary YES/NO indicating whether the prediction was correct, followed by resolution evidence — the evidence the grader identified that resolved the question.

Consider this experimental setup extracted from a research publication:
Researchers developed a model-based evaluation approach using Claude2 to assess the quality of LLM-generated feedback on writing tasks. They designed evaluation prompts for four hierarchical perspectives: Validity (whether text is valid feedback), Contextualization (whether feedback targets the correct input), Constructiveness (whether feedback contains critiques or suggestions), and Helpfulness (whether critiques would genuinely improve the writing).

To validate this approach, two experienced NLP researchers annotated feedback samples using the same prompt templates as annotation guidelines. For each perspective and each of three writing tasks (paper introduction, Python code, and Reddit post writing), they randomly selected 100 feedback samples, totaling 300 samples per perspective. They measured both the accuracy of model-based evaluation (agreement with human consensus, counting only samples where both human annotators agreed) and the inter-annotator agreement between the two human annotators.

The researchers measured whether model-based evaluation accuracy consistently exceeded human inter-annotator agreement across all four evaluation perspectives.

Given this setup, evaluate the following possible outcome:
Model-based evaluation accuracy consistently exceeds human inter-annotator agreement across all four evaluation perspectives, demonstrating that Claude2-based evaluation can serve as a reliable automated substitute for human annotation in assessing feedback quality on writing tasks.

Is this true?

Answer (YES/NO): NO